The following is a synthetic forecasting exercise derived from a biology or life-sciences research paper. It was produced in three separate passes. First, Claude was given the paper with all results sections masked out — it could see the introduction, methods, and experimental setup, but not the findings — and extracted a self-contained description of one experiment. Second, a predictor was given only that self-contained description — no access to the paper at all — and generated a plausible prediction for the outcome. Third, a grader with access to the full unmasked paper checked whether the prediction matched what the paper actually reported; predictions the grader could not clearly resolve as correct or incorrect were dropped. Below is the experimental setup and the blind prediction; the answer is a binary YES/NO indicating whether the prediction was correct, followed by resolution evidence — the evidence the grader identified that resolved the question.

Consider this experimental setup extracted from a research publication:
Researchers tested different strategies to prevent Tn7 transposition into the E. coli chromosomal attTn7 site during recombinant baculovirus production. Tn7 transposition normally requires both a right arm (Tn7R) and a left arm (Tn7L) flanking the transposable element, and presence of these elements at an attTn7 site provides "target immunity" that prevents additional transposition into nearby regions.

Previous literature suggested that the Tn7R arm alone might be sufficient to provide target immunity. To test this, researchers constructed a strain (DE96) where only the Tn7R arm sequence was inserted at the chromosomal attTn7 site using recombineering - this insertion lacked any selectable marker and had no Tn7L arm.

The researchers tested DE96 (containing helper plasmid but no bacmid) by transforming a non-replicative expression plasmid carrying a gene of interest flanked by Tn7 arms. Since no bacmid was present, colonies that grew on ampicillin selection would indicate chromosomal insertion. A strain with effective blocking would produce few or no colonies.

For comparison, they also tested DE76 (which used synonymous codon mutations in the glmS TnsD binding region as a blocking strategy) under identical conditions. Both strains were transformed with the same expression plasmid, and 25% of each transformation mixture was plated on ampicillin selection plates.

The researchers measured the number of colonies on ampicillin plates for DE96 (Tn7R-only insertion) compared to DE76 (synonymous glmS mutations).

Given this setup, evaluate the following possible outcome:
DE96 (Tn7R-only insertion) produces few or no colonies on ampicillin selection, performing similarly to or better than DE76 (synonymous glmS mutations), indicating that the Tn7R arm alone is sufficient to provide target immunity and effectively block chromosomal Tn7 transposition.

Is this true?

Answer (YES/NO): YES